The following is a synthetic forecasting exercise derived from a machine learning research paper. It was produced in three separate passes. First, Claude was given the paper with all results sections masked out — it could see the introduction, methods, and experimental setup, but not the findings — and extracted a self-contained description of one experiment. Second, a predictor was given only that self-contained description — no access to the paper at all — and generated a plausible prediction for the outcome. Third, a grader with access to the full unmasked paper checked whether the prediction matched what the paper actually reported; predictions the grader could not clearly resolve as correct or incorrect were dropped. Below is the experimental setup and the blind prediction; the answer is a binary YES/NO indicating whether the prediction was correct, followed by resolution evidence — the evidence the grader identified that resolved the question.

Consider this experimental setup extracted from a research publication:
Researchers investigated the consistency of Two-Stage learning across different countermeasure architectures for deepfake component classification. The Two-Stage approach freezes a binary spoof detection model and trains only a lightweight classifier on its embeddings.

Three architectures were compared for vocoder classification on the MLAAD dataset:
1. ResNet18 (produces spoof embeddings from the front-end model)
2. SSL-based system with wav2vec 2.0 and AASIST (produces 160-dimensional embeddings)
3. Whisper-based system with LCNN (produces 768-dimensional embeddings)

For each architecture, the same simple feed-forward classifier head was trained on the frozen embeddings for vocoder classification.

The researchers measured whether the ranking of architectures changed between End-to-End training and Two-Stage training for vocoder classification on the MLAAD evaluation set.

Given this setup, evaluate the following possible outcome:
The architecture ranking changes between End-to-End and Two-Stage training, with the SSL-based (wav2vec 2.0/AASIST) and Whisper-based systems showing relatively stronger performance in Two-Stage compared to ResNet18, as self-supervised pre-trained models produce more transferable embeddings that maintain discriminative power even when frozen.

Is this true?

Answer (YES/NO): YES